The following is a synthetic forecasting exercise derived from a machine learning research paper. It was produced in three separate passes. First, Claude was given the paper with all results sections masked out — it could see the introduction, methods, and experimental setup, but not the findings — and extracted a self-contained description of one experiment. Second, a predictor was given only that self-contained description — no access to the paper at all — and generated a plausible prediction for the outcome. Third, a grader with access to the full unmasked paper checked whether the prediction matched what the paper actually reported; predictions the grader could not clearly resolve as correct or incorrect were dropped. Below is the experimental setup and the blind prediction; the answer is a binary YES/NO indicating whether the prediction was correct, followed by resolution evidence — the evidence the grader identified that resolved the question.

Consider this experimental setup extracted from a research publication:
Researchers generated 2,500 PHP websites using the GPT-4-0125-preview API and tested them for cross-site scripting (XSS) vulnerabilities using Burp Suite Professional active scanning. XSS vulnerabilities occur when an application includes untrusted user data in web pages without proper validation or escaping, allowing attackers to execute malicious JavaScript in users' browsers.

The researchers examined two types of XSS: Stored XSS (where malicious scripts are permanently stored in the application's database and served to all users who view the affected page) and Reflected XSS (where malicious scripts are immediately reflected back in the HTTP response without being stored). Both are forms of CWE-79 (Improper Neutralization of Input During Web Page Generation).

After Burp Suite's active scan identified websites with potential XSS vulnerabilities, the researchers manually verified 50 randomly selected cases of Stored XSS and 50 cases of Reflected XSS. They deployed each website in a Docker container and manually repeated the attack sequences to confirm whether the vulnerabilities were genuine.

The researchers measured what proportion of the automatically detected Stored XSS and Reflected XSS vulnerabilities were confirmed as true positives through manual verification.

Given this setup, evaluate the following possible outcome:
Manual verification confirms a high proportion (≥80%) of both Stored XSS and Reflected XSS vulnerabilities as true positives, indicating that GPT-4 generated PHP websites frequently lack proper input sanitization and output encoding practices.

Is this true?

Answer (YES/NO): YES